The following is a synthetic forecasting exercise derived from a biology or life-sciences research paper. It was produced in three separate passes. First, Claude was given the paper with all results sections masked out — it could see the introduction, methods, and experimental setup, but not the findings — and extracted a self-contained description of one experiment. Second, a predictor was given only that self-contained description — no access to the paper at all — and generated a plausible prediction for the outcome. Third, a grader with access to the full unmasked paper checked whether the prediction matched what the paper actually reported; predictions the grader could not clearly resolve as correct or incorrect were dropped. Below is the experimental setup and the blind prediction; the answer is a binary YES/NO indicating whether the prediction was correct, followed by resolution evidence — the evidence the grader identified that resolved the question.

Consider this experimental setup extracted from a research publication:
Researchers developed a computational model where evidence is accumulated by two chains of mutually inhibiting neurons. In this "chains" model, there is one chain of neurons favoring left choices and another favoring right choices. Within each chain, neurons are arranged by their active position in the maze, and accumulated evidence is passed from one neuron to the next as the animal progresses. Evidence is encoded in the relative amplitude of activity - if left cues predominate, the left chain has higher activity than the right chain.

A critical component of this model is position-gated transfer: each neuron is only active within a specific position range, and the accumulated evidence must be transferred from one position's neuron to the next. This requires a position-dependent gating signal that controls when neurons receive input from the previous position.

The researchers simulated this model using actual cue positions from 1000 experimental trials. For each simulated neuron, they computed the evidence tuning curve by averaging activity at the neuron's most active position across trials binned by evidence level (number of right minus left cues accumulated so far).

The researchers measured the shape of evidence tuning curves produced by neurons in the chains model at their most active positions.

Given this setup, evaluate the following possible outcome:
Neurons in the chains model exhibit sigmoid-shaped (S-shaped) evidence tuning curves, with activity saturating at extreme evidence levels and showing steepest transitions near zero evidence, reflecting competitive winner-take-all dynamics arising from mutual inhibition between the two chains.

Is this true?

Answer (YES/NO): NO